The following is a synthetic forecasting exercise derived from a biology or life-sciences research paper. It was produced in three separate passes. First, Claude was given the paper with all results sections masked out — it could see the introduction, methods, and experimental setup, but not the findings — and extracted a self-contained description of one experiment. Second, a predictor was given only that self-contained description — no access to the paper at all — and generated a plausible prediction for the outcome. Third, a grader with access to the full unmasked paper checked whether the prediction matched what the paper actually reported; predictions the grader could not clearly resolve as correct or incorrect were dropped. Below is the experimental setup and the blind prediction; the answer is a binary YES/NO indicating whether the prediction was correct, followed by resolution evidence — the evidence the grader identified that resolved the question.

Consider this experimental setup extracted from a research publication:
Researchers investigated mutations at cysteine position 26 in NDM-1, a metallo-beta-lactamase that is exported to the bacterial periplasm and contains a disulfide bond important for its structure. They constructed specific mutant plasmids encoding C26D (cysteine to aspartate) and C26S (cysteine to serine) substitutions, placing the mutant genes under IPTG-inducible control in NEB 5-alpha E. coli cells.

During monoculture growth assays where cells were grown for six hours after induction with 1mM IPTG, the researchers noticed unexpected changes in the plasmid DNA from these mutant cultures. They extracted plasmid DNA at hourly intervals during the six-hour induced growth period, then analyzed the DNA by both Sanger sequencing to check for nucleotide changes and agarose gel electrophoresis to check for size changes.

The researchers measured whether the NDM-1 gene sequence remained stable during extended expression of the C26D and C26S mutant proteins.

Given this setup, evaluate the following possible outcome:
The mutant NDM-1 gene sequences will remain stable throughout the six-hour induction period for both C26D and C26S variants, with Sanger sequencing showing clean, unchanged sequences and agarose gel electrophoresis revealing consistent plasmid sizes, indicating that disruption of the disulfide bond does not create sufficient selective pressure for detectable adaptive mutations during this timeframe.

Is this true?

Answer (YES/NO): NO